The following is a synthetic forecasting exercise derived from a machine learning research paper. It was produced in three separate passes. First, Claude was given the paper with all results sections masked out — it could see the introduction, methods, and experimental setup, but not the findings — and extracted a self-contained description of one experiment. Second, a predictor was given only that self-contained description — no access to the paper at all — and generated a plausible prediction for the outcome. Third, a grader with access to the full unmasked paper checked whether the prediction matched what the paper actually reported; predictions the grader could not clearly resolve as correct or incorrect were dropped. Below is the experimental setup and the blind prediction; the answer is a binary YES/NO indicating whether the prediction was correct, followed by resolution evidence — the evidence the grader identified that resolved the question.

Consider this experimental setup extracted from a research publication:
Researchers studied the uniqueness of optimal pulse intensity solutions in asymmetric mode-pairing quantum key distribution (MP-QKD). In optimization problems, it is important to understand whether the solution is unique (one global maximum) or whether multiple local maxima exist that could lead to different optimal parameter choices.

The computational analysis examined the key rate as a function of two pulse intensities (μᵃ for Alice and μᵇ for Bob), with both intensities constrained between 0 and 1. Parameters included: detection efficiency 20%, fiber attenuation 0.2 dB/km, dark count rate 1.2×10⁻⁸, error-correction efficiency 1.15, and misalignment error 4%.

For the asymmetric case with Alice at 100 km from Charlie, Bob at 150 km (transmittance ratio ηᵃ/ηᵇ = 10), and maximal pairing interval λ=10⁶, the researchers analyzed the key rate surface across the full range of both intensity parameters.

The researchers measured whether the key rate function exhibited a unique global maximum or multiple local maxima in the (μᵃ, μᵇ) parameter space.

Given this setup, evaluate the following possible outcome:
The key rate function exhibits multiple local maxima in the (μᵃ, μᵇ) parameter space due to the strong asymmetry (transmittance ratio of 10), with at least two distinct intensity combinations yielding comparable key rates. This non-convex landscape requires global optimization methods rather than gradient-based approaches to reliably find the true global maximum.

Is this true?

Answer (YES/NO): NO